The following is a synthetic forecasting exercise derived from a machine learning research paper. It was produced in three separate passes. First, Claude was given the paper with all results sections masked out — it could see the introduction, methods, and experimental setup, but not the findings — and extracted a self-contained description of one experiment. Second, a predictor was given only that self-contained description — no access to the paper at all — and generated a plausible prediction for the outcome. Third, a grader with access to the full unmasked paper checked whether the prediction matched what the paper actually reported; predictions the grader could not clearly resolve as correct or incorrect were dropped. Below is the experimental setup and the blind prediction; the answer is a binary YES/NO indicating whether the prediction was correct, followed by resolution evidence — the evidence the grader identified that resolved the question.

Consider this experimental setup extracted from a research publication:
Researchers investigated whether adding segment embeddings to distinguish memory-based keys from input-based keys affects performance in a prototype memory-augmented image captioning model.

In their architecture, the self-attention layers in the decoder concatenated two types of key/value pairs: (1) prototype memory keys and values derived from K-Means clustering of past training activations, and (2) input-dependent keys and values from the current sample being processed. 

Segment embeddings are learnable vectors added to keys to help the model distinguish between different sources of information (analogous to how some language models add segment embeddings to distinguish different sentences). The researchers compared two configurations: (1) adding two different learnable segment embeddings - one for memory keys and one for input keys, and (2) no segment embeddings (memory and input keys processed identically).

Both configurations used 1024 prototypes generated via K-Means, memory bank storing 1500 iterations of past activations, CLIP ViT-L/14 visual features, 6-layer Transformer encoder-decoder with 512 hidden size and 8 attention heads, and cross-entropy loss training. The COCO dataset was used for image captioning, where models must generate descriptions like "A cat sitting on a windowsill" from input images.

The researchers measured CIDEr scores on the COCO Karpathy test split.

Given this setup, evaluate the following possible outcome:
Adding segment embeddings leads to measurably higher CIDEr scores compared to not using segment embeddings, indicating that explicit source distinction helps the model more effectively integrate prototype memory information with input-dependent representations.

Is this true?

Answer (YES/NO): YES